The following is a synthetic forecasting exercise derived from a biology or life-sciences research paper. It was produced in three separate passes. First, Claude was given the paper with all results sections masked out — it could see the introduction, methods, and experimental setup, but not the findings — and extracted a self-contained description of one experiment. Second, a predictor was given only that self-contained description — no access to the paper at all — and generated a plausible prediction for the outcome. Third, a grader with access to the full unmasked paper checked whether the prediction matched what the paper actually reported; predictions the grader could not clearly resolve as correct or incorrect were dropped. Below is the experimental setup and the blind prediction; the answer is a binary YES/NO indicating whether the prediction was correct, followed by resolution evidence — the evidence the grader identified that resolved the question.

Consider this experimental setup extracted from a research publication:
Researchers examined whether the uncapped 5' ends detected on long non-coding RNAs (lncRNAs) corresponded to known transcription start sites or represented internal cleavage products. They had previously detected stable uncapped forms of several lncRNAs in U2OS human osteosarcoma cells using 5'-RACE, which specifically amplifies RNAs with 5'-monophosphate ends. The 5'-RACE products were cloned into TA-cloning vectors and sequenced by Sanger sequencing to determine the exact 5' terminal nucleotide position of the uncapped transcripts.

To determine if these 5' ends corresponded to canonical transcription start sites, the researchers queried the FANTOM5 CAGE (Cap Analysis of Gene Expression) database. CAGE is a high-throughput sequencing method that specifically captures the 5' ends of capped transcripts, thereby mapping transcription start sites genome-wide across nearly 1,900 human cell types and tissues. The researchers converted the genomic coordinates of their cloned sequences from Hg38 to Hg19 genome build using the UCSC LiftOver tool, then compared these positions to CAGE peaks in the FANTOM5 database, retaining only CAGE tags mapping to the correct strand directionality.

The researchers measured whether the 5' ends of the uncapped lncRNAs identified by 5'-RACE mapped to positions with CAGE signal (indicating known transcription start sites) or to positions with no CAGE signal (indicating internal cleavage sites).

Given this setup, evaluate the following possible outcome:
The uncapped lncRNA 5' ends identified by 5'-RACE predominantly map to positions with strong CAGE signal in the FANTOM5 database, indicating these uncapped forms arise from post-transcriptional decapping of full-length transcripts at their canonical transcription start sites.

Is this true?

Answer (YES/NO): YES